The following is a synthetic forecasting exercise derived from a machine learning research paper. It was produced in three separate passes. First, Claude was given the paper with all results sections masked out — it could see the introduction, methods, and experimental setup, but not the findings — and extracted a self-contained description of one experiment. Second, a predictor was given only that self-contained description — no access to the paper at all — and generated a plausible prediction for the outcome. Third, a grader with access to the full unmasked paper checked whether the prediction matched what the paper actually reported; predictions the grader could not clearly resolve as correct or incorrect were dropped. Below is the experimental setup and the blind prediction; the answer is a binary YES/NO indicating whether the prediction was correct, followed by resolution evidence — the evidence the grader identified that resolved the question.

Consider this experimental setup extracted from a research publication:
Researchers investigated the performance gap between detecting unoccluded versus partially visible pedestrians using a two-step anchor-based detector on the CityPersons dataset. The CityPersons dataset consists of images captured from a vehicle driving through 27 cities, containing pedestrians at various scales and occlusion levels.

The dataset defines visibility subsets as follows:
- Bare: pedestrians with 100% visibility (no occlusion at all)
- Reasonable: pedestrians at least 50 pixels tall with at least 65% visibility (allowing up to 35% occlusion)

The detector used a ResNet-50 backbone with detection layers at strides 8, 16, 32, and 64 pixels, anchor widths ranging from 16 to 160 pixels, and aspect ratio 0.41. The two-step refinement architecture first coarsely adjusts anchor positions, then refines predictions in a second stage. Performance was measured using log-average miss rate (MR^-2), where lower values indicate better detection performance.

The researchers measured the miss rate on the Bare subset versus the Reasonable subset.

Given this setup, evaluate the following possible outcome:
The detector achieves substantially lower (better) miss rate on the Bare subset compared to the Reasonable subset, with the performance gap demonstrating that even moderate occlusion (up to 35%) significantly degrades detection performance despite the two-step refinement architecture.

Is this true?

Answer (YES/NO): YES